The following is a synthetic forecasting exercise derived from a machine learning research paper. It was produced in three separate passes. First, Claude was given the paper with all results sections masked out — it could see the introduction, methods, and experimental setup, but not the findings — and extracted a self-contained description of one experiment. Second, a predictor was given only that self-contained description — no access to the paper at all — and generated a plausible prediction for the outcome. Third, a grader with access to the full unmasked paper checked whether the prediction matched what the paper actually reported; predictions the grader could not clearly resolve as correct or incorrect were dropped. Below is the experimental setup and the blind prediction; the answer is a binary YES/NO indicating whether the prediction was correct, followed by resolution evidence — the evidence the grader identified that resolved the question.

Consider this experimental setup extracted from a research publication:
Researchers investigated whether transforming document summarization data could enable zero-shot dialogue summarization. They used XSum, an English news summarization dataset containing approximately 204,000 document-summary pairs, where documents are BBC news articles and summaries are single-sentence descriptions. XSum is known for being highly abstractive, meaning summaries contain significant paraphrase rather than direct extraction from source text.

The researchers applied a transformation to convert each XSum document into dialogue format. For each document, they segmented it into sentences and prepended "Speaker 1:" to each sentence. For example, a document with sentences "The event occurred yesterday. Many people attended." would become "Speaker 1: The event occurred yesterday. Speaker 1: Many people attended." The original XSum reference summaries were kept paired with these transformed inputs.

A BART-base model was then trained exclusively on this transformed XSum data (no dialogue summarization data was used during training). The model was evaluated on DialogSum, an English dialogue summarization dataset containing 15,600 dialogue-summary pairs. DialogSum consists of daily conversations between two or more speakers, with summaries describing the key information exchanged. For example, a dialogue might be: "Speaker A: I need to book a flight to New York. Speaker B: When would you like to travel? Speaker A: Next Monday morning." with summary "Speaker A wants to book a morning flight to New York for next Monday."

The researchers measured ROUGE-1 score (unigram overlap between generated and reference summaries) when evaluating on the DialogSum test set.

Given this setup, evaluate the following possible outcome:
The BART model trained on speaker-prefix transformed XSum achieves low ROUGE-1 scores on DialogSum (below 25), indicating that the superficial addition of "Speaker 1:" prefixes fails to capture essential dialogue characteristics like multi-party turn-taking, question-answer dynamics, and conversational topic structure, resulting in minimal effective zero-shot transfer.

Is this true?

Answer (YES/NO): NO